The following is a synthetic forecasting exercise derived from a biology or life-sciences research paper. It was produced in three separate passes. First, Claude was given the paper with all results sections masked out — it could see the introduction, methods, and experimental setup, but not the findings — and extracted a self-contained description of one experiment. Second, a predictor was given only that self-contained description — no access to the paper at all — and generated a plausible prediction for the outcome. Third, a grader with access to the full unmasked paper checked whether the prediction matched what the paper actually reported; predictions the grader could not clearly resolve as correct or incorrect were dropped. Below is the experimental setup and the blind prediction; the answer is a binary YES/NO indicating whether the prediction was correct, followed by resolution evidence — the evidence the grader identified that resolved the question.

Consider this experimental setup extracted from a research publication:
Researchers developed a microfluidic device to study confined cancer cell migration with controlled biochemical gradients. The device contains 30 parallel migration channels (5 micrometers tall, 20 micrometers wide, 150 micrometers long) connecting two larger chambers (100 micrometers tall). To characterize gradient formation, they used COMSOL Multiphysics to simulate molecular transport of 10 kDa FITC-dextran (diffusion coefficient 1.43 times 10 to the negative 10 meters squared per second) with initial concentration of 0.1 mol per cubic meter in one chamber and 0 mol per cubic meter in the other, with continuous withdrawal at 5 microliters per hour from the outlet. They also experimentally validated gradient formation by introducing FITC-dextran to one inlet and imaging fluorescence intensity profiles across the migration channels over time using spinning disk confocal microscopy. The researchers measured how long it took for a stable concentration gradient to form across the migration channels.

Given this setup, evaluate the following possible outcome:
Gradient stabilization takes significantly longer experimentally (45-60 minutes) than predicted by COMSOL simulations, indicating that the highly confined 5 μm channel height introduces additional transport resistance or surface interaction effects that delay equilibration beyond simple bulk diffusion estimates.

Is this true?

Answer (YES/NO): NO